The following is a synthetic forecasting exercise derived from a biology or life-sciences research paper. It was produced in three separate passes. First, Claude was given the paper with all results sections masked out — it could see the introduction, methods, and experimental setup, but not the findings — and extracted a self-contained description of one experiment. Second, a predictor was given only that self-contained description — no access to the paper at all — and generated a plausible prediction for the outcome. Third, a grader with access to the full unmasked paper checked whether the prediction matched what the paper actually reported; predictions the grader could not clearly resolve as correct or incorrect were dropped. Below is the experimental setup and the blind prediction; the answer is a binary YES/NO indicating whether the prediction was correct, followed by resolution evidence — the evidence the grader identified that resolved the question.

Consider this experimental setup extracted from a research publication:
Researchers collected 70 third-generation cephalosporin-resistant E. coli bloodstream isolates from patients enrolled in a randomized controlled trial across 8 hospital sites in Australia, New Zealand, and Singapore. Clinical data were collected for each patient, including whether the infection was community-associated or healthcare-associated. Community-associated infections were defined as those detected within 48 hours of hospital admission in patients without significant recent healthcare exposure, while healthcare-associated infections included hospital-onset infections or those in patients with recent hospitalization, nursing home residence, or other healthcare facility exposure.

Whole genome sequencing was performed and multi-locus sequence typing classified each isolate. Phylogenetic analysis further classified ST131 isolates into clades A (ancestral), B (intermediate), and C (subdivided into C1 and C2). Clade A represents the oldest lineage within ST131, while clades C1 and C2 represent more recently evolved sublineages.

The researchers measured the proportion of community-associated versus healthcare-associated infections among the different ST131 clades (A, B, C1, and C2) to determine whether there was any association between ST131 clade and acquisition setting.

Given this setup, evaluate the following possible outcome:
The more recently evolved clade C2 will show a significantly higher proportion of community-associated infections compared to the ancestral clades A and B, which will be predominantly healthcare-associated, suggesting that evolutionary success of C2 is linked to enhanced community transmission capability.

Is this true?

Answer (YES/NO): NO